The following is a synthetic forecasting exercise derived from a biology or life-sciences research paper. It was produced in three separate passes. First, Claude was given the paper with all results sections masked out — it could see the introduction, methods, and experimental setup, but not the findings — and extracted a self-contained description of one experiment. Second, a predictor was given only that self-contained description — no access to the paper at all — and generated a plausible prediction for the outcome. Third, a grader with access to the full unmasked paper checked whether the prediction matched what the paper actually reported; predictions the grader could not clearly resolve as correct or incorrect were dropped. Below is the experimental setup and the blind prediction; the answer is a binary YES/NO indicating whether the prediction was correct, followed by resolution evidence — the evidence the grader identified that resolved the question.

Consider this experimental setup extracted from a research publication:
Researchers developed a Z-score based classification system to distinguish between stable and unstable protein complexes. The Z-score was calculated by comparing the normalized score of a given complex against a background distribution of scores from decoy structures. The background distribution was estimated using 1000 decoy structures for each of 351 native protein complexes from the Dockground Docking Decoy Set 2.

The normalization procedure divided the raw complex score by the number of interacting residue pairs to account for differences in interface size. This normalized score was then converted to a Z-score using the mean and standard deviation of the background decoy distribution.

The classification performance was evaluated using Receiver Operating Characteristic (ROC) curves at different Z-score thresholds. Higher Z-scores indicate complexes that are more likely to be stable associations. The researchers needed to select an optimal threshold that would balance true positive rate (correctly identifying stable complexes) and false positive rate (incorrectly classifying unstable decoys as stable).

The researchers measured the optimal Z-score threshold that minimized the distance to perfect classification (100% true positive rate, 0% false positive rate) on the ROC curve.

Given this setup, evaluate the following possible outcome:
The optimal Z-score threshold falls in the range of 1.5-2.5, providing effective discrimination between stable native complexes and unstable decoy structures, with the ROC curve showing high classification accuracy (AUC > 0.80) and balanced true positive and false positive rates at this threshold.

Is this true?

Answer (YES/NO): YES